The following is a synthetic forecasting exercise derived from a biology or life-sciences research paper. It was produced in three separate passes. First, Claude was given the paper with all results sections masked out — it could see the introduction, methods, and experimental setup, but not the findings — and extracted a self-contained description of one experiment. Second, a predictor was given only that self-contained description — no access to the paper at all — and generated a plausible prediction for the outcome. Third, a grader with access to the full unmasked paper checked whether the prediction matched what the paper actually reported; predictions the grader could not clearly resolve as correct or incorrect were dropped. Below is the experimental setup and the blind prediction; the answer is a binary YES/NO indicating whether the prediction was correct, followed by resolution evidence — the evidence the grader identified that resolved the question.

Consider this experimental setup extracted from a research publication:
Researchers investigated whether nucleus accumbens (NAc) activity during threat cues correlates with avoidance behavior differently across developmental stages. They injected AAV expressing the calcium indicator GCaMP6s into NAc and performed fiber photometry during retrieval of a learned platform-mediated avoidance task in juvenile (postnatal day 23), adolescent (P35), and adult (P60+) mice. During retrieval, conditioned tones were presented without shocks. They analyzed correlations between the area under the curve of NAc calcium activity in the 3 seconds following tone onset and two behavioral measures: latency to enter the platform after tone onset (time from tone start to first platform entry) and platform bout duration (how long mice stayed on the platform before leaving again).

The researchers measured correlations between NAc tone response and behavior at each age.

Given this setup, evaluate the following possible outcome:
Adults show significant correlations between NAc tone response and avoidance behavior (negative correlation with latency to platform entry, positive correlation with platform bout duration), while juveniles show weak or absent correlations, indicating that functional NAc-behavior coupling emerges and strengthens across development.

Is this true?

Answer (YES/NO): NO